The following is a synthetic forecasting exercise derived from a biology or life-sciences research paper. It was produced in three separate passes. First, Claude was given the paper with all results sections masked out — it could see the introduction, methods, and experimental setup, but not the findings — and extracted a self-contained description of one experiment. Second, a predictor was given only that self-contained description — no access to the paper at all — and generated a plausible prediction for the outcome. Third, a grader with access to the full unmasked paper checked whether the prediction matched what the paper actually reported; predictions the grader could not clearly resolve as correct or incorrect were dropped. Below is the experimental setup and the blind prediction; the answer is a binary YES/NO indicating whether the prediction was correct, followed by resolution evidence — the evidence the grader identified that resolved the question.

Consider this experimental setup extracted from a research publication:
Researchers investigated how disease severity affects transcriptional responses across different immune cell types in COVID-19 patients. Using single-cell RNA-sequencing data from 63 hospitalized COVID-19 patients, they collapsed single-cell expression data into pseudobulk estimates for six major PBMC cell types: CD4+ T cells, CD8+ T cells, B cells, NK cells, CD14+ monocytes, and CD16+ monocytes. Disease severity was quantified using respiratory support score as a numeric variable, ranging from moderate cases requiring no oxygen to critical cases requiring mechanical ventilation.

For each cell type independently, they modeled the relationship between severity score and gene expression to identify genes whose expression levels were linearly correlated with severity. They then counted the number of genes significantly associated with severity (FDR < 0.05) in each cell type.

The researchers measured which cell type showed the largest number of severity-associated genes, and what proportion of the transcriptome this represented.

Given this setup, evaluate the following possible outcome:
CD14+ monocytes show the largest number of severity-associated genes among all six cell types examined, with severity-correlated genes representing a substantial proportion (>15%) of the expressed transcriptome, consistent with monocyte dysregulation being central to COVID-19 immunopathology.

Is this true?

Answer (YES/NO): NO